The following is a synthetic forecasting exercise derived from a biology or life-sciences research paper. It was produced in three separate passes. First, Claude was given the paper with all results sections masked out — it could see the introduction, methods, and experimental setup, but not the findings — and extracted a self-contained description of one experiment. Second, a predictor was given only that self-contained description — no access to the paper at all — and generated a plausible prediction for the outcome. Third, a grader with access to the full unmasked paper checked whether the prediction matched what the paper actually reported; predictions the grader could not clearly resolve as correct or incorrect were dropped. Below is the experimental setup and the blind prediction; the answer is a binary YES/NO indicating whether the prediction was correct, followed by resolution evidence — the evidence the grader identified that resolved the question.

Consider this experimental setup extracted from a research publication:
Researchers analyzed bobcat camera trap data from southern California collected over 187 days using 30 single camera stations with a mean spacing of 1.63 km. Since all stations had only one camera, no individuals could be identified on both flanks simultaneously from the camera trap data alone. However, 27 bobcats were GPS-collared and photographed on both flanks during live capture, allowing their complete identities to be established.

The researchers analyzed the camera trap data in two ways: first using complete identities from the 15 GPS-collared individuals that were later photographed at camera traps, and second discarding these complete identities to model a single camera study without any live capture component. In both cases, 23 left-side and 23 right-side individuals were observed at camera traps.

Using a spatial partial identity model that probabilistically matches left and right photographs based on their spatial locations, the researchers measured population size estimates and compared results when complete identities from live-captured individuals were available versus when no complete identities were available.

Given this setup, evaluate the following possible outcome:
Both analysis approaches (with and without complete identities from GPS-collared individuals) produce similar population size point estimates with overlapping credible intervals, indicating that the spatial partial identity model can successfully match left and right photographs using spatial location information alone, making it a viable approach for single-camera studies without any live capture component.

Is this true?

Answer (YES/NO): YES